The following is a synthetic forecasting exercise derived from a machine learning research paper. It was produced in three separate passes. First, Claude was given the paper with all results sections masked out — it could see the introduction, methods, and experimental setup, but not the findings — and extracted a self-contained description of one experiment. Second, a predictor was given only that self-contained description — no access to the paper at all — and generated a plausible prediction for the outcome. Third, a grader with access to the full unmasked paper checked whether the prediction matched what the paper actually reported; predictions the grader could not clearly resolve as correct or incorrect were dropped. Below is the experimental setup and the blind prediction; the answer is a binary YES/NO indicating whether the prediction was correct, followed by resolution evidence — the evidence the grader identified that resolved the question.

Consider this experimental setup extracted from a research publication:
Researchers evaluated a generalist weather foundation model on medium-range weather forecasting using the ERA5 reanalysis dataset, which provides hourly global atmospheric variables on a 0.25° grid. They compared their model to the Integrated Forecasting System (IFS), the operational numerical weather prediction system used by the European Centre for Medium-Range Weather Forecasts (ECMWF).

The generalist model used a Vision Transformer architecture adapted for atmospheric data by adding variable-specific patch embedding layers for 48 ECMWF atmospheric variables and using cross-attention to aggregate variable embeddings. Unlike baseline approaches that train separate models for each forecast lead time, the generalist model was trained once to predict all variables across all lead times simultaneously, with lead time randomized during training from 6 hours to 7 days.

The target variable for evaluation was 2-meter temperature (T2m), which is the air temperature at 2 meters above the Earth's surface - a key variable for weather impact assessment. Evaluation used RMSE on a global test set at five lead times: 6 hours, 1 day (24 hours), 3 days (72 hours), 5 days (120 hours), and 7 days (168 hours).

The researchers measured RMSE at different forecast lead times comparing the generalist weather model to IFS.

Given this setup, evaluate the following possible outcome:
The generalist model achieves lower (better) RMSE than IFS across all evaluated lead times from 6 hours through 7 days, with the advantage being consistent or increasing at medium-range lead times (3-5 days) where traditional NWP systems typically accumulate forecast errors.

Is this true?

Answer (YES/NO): NO